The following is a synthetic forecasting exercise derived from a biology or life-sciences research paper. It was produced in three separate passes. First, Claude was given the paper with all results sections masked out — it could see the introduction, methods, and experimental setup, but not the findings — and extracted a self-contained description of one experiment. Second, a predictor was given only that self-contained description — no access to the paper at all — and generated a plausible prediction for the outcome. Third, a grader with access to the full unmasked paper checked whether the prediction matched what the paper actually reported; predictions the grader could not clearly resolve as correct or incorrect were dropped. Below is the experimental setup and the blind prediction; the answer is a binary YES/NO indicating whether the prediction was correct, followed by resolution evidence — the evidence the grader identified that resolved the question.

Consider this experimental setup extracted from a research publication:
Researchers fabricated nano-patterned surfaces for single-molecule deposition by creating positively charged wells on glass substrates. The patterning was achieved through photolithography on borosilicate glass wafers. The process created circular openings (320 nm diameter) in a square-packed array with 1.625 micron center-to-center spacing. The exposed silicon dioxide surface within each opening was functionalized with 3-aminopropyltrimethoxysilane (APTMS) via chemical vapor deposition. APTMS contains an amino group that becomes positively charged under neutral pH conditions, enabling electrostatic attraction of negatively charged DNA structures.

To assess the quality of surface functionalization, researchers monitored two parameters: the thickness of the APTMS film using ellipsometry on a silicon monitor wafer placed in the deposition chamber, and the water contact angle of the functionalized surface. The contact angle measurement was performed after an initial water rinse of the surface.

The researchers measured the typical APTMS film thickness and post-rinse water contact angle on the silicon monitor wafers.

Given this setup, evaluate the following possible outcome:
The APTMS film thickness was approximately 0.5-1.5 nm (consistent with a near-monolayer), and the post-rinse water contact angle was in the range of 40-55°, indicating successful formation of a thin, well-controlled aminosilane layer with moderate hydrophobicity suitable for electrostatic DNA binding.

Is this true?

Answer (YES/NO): NO